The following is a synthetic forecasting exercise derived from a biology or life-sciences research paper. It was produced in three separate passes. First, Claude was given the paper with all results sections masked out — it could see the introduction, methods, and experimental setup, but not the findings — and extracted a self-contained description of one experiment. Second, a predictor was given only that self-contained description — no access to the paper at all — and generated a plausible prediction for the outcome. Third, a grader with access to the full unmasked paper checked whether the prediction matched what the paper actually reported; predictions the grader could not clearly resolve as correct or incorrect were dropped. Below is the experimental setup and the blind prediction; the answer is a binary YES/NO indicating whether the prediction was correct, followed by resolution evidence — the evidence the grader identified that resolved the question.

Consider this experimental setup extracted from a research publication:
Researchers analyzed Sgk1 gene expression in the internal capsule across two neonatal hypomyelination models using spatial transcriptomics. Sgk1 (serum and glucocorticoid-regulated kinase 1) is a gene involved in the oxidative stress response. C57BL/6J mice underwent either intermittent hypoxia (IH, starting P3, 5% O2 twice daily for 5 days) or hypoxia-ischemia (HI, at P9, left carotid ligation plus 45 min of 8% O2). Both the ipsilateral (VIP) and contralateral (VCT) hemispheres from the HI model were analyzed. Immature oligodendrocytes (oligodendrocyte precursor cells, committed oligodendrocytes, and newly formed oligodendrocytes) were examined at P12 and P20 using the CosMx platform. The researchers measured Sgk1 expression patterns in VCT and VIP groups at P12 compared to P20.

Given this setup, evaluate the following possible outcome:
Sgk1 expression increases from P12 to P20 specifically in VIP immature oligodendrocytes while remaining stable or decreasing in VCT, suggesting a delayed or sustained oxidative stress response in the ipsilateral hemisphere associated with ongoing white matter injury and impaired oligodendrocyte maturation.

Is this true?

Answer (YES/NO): NO